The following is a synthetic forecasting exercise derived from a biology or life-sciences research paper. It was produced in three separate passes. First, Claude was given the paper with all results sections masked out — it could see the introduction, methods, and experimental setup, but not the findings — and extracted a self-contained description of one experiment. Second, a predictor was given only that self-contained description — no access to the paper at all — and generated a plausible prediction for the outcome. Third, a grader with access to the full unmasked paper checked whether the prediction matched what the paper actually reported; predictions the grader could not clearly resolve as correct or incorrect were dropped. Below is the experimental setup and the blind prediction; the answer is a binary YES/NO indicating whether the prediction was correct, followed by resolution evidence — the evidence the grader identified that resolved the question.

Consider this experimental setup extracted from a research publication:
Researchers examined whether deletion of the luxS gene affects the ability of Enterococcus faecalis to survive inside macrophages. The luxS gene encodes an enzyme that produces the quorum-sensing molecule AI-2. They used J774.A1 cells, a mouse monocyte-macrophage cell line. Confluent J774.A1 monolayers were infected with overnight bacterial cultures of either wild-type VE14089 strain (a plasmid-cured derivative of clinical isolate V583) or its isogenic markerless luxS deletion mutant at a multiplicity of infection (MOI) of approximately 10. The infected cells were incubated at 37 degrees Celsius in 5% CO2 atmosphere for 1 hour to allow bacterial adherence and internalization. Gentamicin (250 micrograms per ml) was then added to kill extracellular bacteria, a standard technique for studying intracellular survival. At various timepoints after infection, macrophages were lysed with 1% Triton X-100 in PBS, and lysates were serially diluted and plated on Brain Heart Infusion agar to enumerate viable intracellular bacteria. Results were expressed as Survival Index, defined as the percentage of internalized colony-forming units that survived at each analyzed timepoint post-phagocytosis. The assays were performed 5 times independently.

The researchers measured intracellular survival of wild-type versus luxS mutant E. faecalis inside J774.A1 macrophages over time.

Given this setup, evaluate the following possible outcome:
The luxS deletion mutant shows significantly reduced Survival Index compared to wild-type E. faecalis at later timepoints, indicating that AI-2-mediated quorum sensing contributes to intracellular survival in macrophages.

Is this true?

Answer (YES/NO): NO